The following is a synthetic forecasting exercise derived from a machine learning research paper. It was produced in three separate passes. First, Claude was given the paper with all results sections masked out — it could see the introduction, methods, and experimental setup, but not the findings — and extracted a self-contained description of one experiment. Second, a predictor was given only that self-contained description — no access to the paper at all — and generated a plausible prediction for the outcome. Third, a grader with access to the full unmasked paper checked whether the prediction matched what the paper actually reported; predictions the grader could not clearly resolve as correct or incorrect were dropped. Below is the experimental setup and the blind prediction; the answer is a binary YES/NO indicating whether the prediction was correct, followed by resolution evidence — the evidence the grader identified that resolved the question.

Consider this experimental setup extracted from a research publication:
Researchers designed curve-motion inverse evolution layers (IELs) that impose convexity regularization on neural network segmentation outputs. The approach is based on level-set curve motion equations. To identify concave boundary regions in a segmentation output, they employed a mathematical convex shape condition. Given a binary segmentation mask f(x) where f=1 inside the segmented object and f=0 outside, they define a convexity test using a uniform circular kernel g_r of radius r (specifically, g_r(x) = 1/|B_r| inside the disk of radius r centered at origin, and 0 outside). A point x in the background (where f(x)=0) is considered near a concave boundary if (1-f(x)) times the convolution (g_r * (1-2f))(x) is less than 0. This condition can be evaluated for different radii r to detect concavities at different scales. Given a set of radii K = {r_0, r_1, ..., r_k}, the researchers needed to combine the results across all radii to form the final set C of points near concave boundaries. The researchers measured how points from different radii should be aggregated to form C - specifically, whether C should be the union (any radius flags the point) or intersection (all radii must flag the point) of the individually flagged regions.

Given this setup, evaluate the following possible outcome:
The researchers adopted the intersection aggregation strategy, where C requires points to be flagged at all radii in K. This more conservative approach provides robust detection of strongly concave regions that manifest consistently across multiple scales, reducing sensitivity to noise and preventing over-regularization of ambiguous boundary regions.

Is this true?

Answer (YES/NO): NO